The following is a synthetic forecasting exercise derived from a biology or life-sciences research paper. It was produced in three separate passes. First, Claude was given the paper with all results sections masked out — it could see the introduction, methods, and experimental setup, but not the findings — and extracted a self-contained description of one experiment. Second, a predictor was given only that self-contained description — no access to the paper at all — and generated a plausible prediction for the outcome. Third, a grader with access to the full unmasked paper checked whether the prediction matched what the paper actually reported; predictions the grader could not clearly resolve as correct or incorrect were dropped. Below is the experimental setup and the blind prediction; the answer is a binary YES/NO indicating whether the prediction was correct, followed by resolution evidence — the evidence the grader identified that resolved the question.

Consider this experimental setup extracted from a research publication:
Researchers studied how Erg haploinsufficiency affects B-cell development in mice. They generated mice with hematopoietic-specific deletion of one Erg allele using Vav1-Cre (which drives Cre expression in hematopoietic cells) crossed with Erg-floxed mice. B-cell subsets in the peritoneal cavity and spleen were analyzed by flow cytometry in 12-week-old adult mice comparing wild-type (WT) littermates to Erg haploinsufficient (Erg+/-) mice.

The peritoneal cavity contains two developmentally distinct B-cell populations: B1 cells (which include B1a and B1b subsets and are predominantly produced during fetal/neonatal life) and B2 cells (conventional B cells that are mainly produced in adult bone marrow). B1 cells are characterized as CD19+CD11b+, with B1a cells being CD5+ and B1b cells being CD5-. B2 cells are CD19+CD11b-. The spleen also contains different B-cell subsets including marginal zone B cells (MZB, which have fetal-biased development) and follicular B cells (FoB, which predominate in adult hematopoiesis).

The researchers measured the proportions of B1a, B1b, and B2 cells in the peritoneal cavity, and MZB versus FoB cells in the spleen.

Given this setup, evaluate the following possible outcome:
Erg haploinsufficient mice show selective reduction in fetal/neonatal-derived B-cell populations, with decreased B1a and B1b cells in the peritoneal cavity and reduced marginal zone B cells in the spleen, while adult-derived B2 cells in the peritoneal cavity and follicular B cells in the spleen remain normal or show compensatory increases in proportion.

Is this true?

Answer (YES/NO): NO